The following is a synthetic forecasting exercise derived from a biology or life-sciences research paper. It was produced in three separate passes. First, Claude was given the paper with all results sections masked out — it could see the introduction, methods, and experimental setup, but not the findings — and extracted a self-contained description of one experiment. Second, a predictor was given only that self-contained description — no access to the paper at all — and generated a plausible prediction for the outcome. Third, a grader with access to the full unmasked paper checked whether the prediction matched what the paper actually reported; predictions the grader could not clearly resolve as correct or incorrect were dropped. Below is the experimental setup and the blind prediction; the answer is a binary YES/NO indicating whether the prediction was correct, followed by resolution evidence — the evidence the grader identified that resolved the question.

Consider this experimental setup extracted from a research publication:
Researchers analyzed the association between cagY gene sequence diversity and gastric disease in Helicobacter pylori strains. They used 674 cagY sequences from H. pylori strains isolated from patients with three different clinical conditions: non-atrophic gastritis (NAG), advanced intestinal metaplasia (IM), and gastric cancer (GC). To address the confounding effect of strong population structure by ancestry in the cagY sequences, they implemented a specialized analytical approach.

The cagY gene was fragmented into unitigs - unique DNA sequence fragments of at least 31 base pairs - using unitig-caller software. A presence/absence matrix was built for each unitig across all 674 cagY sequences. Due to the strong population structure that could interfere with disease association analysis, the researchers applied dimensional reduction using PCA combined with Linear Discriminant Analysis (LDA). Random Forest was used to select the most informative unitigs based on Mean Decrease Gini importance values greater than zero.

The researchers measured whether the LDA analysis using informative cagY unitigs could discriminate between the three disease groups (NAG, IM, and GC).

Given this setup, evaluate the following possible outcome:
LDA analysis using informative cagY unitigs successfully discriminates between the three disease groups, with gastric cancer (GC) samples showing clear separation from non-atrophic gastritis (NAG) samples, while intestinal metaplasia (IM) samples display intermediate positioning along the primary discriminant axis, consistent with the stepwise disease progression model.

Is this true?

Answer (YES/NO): NO